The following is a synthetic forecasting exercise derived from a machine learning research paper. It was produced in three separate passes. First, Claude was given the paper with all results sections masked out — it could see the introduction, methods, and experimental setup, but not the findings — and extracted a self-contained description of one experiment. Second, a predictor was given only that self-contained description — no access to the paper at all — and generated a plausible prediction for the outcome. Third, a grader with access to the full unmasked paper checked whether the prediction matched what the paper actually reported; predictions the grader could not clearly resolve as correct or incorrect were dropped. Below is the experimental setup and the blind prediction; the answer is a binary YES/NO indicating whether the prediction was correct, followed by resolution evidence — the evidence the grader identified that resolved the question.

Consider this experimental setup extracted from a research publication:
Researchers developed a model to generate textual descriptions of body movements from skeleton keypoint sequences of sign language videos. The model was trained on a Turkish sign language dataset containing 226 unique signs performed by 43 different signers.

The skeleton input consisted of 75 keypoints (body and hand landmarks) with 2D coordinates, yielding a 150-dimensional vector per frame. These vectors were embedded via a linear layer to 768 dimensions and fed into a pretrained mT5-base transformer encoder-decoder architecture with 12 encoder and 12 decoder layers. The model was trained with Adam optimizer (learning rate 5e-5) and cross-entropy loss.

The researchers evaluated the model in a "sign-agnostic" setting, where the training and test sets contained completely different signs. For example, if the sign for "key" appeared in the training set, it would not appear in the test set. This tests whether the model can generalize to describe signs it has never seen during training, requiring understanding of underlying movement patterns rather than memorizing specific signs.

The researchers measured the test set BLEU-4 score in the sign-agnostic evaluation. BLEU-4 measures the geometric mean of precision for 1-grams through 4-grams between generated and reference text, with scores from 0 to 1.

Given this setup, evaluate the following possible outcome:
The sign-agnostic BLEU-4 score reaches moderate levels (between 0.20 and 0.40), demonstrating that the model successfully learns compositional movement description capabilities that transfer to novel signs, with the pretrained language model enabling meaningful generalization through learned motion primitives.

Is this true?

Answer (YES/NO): NO